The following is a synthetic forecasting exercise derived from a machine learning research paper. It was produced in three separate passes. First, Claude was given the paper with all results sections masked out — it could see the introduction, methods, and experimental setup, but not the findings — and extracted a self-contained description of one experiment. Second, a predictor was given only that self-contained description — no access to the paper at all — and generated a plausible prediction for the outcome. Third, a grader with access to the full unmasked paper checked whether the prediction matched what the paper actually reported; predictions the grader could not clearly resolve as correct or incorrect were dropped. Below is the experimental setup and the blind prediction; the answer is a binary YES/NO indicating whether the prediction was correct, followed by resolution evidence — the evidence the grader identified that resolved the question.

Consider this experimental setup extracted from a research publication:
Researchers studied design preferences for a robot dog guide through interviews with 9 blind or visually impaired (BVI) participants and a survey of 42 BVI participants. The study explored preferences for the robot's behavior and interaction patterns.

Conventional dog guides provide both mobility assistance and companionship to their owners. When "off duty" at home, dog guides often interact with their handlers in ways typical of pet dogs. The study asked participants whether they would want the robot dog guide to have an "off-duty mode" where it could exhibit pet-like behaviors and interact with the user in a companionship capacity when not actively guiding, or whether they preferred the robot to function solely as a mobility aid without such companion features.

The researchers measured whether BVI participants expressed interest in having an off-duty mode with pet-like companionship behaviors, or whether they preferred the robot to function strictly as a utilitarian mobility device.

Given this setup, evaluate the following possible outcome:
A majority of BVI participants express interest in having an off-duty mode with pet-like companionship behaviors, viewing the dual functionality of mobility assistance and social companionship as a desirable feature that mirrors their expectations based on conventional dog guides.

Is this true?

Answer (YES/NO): NO